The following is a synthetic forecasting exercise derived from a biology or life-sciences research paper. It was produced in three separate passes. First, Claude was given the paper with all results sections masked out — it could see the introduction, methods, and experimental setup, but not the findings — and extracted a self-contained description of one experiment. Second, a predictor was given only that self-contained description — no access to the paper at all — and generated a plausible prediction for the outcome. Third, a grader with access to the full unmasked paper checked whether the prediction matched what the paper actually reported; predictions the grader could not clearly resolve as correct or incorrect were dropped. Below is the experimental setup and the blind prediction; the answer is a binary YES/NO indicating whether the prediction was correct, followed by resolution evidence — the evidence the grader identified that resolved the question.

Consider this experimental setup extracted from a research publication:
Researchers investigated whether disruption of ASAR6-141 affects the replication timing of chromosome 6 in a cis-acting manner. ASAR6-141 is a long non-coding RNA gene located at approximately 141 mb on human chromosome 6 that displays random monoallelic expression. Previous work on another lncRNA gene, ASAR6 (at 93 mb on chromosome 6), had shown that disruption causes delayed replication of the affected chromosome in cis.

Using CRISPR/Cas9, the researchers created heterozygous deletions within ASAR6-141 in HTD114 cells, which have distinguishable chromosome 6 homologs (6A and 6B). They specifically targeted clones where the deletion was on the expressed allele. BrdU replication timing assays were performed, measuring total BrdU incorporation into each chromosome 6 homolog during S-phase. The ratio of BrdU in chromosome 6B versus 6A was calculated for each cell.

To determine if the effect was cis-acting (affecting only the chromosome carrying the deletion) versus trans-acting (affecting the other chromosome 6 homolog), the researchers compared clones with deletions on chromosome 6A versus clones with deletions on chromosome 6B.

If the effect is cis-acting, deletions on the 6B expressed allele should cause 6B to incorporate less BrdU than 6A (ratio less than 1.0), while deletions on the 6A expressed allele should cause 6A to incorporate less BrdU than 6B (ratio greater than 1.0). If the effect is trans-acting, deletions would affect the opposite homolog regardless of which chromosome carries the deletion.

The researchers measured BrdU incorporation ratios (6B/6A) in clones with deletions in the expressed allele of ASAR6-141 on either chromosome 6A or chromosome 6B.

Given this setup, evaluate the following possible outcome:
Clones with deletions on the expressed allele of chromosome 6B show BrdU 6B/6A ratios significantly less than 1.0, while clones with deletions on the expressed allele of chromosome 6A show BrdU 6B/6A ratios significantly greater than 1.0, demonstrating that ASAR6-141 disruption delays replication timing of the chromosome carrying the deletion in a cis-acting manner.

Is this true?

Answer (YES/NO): NO